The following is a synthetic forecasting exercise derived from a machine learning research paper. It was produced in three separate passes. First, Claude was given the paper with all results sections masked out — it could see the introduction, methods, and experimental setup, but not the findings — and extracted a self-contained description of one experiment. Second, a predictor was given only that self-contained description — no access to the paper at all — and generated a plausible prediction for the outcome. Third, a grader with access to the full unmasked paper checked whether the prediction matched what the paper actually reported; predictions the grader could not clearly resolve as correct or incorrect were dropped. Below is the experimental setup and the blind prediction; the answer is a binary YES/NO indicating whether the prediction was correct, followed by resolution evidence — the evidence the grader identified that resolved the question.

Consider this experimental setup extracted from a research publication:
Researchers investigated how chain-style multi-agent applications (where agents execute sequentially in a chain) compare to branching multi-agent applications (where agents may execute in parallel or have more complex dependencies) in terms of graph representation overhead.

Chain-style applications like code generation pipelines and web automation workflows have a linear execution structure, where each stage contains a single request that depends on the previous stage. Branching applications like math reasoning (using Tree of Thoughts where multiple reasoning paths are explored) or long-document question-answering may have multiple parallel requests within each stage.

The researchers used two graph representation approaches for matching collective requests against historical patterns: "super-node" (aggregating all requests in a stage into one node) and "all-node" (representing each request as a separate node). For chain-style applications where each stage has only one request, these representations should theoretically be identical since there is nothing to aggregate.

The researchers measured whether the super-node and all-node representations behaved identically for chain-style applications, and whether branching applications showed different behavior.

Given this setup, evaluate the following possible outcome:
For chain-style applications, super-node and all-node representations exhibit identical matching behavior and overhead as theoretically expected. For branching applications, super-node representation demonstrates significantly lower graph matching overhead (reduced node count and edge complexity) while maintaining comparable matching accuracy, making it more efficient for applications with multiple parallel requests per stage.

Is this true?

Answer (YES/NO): YES